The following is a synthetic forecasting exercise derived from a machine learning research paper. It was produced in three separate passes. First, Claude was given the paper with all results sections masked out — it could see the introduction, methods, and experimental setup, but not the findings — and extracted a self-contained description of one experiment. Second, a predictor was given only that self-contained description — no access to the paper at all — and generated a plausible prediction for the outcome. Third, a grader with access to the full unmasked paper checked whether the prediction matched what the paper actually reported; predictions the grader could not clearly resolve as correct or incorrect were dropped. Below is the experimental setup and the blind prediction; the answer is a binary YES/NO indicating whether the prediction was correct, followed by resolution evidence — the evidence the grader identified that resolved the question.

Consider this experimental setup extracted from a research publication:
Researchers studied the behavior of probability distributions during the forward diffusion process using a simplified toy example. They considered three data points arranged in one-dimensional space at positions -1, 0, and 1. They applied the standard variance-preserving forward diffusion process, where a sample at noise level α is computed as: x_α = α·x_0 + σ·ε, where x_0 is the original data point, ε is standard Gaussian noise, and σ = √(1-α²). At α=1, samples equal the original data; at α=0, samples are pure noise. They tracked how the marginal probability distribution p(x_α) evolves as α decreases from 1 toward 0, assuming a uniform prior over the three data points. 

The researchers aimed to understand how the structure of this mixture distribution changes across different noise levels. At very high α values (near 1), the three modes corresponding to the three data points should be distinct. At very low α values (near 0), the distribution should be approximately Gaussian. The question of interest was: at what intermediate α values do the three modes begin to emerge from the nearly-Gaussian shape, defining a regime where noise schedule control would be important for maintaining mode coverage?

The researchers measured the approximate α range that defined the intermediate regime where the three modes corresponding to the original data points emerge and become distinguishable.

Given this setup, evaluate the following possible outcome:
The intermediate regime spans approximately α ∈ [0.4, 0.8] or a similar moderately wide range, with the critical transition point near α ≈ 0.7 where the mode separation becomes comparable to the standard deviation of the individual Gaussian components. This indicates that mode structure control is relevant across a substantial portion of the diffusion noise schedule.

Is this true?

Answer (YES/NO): NO